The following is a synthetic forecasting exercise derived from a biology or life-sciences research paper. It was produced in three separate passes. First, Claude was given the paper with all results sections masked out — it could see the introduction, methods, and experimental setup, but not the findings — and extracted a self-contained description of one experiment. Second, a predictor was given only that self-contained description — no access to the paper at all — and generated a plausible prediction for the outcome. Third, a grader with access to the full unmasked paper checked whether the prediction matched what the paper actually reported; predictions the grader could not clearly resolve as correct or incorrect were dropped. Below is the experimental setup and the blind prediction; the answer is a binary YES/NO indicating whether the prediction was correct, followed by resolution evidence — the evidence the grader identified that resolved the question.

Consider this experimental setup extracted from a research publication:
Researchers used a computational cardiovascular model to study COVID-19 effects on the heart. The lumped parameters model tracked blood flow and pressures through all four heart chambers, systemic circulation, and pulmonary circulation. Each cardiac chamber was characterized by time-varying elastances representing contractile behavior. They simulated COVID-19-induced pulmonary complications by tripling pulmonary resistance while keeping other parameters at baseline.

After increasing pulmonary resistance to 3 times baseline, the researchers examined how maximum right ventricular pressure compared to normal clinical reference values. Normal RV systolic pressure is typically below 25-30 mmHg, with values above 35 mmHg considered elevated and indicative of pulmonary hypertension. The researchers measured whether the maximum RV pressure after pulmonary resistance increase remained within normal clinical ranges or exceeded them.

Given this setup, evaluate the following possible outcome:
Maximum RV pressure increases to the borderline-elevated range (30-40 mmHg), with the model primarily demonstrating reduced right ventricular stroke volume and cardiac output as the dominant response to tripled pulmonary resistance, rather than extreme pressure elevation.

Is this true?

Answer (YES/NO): NO